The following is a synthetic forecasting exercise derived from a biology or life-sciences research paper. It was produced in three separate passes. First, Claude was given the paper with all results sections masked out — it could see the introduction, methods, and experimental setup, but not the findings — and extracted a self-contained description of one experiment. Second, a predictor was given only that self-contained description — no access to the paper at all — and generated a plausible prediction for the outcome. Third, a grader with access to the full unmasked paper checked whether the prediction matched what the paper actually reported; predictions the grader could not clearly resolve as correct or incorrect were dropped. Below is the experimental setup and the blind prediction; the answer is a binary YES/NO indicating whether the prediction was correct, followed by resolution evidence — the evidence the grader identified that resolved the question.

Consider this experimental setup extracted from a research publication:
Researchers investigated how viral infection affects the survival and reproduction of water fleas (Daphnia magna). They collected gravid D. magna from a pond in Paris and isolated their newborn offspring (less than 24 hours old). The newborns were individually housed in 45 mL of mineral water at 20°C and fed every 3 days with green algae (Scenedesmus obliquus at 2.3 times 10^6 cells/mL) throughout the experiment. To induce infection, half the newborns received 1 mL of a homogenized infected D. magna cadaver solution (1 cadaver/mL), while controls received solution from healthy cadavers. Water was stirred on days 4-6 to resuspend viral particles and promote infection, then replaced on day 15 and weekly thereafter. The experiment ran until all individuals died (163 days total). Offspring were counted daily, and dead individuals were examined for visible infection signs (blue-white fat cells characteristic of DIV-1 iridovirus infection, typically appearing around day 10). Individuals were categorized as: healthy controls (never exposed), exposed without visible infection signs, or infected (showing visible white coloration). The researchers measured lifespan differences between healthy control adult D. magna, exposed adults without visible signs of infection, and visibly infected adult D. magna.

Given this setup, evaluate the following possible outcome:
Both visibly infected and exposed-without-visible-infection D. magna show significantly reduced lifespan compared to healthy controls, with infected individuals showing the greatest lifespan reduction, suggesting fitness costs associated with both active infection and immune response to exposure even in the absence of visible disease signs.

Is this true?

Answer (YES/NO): YES